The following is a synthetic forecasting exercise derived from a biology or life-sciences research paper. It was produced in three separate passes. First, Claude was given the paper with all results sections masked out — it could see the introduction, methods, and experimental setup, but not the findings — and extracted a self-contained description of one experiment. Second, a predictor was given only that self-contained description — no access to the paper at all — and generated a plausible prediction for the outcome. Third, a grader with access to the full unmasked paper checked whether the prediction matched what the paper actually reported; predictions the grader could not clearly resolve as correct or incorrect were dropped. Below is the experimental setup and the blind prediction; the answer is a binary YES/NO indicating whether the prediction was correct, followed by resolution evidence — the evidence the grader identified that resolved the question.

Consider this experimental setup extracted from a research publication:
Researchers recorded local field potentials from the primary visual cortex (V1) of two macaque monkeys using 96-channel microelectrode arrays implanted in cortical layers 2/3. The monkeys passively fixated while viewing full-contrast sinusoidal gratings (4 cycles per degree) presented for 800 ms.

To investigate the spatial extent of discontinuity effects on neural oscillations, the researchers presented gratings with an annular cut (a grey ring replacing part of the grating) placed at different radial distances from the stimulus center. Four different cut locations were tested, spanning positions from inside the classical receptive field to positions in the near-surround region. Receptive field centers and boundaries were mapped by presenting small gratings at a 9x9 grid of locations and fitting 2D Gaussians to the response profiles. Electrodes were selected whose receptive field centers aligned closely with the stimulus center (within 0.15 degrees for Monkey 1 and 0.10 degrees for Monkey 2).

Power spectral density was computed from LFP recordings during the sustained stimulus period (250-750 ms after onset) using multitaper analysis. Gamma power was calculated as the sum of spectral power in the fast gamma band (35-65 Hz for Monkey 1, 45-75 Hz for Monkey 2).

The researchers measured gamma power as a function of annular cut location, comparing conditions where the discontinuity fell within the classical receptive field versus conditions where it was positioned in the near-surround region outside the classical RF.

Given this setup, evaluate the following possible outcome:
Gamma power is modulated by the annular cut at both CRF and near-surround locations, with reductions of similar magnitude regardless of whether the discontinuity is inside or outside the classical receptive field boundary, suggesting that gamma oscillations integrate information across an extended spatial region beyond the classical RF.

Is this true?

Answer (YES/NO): NO